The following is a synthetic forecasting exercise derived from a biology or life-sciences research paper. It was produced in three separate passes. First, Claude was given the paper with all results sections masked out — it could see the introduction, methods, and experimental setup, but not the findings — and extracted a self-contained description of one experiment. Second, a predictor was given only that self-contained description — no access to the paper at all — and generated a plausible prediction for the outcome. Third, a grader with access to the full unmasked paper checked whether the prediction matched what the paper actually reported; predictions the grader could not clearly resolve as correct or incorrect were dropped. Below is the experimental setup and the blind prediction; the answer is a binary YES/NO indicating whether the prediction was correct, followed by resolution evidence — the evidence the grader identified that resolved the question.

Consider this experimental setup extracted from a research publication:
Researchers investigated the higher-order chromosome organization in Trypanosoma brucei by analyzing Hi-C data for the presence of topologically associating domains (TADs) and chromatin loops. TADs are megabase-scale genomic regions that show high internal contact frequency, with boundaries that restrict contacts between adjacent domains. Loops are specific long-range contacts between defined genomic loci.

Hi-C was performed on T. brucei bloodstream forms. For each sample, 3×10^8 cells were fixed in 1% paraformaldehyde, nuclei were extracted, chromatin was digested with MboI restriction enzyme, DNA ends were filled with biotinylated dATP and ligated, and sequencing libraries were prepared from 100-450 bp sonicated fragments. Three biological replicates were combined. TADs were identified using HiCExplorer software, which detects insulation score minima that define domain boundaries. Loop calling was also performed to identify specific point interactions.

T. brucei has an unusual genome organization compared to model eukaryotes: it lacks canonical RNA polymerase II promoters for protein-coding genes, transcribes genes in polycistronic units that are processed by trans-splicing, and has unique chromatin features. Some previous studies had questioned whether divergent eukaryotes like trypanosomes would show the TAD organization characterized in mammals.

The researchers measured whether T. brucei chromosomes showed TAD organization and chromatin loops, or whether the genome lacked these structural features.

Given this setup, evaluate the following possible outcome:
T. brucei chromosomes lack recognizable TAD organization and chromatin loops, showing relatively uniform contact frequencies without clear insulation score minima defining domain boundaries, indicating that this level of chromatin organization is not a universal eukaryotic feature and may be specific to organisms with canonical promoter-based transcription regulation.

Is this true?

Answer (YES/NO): NO